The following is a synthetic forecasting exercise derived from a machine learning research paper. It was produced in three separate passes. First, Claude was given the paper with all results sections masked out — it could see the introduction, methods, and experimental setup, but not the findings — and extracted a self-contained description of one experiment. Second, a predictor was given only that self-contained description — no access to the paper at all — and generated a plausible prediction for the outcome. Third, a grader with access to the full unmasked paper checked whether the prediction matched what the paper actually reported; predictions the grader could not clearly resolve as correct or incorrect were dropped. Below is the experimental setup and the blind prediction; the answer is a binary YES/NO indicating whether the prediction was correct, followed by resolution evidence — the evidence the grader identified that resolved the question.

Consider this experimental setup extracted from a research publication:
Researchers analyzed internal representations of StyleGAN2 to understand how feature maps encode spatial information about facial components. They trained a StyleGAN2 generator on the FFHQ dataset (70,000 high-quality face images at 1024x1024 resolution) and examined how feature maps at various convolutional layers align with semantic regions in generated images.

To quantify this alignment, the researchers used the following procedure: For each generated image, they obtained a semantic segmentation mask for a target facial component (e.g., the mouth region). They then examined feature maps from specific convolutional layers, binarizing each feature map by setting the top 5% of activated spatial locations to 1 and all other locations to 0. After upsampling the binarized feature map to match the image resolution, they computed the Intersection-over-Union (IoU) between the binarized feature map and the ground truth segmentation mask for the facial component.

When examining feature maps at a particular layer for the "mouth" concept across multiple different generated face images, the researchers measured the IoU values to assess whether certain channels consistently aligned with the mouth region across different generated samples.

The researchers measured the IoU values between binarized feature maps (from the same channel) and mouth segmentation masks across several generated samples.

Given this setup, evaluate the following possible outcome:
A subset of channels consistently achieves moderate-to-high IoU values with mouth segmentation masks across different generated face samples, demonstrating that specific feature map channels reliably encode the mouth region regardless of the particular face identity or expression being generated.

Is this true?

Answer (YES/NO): YES